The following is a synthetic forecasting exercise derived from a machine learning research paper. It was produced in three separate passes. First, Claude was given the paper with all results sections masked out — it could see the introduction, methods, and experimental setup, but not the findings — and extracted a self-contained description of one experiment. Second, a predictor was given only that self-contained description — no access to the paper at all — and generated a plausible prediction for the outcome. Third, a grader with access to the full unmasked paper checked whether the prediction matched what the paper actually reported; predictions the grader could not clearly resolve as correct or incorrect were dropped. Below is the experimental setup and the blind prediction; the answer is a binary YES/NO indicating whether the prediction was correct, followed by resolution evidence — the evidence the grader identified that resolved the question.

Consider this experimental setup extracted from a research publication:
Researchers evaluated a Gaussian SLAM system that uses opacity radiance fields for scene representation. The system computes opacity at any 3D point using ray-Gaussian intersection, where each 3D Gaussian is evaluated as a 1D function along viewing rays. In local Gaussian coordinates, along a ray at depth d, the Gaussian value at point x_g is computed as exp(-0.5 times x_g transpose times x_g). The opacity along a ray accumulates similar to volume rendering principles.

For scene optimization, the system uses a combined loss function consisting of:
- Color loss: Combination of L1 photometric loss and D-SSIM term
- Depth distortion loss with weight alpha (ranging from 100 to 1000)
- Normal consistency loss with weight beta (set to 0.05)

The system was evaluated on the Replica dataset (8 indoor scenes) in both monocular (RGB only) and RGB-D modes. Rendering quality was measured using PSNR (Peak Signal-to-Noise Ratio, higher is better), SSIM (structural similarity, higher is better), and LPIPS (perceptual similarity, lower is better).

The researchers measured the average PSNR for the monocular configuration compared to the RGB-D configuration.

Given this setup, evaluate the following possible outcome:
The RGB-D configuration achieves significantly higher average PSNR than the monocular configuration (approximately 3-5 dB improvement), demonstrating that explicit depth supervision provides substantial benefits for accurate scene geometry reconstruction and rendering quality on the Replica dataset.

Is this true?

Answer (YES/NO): YES